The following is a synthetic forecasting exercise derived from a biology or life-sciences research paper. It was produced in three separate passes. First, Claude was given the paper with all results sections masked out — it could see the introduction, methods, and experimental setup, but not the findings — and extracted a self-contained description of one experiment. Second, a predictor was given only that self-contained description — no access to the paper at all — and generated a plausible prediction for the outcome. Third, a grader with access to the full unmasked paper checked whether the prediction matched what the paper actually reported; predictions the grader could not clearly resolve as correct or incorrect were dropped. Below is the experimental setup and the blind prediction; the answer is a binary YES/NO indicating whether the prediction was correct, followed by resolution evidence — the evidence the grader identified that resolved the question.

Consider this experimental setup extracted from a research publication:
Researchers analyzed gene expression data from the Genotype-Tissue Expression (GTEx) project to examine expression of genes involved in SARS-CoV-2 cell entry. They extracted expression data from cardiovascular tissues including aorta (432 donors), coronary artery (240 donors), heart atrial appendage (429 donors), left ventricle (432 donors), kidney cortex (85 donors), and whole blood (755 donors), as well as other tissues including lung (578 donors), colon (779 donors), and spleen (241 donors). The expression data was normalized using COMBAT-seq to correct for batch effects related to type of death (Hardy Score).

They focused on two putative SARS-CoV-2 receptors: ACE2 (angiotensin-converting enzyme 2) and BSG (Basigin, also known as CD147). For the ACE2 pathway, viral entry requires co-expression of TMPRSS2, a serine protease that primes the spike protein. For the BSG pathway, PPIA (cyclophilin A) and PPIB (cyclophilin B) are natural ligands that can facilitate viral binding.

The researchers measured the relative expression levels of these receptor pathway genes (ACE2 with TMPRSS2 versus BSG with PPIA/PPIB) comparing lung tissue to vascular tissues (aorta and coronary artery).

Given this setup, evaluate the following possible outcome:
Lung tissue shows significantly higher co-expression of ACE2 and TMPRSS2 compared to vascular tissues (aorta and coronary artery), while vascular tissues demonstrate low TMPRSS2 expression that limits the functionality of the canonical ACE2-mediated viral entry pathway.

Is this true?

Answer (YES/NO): NO